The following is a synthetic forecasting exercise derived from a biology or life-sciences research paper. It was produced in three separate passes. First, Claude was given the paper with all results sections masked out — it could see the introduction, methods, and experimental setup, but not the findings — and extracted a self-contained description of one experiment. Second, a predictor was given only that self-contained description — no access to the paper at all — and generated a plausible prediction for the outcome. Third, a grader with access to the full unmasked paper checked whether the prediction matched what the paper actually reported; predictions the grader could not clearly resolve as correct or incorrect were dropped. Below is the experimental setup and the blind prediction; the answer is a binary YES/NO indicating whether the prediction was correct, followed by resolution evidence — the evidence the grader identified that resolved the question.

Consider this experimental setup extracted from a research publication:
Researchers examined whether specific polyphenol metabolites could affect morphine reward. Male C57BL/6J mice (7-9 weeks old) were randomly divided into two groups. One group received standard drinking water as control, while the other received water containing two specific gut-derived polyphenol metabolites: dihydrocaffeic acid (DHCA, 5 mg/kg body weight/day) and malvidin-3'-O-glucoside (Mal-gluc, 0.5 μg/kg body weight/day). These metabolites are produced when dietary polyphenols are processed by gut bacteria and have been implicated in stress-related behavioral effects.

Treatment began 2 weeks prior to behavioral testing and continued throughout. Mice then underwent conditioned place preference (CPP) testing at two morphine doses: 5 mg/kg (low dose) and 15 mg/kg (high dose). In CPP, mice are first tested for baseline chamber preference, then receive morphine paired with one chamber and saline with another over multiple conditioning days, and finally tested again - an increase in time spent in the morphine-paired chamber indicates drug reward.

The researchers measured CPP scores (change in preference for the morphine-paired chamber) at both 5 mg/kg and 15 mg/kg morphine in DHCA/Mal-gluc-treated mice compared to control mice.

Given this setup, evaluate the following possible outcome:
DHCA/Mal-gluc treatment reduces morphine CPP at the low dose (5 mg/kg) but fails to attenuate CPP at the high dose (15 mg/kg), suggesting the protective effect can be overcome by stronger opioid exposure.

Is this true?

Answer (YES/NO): NO